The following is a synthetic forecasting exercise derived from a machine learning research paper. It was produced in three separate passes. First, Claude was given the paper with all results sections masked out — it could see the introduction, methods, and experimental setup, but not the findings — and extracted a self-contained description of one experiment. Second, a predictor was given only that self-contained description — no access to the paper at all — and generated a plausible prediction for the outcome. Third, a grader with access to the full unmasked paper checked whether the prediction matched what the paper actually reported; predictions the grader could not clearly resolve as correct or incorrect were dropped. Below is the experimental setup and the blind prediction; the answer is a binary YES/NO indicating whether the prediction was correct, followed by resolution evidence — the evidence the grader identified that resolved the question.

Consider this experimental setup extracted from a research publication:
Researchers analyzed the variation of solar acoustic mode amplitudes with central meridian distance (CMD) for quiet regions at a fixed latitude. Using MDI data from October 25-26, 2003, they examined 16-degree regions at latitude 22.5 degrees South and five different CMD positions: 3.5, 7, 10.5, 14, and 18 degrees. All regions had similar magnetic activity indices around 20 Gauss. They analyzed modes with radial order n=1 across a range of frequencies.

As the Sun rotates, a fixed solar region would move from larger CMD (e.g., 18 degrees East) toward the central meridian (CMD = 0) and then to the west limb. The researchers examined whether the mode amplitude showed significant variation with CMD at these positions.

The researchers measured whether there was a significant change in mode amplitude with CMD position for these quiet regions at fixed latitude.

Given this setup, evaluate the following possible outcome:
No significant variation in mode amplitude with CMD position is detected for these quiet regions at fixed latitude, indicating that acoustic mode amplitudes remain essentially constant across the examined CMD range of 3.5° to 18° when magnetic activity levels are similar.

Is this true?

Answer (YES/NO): NO